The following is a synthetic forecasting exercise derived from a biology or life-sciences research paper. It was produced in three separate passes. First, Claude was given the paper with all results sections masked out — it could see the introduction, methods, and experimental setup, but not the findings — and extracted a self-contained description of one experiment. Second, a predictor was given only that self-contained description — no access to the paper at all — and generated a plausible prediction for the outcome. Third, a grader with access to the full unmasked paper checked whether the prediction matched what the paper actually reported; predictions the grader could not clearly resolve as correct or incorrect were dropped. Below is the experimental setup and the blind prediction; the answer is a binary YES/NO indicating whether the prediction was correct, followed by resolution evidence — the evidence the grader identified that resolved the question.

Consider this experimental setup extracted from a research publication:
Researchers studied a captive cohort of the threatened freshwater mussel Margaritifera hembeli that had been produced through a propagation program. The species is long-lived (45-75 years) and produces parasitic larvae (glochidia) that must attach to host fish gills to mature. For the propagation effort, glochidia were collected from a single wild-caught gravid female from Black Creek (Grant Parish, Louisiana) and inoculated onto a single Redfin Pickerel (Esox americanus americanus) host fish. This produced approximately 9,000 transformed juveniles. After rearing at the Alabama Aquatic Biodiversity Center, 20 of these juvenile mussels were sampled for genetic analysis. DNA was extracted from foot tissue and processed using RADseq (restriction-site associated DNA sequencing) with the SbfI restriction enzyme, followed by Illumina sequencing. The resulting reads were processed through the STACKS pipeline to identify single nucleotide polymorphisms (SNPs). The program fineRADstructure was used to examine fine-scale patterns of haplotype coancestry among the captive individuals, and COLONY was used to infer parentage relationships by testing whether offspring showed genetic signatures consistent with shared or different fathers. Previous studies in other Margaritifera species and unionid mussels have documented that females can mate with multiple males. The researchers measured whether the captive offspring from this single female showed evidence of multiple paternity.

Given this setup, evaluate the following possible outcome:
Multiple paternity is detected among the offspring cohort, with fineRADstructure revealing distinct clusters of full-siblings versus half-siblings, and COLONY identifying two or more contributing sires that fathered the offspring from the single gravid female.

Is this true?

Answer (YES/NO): YES